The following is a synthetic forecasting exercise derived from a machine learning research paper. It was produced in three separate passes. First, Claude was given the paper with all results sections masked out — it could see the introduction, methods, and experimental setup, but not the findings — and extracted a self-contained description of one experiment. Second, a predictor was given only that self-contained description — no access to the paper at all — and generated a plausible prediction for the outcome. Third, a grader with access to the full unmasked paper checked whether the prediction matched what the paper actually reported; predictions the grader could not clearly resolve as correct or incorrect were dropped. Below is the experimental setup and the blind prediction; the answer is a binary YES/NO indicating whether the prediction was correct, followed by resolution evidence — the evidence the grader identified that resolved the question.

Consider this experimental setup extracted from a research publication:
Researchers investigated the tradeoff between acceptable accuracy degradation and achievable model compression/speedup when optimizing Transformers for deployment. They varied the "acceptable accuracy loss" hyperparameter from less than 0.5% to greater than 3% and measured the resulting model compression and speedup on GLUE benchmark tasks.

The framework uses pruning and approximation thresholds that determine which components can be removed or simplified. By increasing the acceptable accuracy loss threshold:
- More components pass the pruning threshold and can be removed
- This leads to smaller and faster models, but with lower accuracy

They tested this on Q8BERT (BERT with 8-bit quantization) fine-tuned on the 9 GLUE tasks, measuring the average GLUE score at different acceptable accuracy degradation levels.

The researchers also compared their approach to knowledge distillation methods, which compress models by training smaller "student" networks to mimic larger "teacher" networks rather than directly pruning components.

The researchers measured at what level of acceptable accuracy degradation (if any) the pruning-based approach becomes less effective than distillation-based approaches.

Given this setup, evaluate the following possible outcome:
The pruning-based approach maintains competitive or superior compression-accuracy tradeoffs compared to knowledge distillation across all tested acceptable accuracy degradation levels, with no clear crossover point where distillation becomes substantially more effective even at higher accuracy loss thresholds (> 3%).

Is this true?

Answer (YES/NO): NO